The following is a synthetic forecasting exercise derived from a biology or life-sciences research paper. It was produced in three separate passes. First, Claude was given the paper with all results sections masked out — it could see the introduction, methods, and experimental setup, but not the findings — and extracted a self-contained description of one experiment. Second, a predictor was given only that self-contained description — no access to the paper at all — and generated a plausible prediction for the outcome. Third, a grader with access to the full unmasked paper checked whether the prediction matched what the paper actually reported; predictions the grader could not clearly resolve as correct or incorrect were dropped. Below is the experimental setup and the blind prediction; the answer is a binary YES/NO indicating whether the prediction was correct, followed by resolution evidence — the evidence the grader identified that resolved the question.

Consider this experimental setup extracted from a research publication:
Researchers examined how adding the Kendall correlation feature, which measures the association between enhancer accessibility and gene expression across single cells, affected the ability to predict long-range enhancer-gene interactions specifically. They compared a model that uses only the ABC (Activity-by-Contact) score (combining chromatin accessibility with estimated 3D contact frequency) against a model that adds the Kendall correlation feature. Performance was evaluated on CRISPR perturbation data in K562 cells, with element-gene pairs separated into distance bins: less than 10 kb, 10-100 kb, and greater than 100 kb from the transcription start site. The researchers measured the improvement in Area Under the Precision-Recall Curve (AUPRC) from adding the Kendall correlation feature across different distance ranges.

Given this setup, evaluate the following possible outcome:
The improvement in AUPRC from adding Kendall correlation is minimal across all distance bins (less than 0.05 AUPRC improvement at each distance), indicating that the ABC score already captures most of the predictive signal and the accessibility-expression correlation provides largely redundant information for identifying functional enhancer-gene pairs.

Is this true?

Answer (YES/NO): NO